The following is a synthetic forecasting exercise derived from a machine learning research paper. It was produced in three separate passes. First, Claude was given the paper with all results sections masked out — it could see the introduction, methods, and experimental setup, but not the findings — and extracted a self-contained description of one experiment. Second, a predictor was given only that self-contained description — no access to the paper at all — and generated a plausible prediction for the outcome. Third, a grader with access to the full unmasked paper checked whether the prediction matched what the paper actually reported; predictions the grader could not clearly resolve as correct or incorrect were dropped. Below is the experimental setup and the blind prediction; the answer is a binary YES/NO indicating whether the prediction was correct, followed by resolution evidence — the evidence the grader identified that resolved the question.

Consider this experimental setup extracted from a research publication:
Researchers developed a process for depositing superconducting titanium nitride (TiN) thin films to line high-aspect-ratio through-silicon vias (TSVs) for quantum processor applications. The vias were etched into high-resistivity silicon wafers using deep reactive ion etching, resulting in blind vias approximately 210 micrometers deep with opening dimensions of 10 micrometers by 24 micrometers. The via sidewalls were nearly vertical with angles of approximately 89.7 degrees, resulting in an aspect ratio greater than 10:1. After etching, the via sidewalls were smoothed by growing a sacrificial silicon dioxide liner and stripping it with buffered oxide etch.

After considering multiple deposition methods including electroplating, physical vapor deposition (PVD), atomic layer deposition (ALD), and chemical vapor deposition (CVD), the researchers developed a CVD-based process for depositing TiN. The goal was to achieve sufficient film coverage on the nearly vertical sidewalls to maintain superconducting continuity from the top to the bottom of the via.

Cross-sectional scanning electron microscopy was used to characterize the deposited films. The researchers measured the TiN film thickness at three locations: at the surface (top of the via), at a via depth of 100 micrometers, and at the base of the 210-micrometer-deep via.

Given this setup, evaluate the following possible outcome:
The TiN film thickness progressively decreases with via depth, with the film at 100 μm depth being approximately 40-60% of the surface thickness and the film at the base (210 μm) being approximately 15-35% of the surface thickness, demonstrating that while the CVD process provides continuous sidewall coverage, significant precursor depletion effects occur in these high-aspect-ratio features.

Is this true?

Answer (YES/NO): NO